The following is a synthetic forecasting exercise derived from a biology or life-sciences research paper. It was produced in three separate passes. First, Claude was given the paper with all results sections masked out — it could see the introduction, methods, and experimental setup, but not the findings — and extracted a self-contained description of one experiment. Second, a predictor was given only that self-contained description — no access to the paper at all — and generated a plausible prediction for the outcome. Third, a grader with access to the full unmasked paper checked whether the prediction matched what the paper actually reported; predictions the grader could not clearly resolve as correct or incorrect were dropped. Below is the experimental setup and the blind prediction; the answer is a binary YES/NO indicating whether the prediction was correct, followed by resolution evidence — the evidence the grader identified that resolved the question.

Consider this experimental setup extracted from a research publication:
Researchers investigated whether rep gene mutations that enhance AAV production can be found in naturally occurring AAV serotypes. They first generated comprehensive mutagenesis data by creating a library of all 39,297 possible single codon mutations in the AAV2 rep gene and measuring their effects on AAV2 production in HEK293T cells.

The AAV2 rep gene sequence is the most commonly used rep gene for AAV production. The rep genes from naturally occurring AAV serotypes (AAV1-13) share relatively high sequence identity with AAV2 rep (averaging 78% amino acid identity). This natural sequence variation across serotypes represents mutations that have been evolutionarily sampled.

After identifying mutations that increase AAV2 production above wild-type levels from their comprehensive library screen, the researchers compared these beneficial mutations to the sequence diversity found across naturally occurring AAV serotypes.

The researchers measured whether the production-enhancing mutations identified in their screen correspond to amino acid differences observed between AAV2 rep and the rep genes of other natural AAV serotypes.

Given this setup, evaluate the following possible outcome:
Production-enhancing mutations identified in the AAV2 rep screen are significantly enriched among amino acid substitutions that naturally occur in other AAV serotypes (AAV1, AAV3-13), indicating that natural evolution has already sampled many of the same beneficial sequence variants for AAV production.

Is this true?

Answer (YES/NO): NO